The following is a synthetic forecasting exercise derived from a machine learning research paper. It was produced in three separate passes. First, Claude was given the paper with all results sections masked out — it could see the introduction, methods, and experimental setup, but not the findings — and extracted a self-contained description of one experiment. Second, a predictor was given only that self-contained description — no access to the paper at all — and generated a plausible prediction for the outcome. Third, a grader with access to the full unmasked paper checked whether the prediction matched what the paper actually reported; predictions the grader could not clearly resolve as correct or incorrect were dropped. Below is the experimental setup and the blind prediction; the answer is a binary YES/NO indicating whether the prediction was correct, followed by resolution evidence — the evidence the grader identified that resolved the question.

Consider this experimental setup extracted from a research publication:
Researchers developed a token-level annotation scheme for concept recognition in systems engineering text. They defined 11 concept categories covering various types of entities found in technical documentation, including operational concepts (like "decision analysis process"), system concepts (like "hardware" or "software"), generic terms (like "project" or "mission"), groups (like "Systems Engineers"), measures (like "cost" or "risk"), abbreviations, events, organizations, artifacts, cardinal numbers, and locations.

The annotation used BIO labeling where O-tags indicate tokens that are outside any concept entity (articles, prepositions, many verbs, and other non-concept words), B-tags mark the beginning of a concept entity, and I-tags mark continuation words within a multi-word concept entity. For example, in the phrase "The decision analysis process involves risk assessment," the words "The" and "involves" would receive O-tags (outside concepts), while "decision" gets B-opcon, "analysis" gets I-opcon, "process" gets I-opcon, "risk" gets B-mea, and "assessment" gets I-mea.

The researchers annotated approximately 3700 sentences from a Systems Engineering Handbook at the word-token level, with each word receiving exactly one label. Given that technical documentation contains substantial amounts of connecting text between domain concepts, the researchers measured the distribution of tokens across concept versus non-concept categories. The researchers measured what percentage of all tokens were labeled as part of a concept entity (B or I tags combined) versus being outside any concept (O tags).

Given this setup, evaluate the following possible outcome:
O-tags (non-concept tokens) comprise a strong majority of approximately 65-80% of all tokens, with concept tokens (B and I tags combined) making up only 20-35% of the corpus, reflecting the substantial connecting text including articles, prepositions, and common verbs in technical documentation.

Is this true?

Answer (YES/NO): NO